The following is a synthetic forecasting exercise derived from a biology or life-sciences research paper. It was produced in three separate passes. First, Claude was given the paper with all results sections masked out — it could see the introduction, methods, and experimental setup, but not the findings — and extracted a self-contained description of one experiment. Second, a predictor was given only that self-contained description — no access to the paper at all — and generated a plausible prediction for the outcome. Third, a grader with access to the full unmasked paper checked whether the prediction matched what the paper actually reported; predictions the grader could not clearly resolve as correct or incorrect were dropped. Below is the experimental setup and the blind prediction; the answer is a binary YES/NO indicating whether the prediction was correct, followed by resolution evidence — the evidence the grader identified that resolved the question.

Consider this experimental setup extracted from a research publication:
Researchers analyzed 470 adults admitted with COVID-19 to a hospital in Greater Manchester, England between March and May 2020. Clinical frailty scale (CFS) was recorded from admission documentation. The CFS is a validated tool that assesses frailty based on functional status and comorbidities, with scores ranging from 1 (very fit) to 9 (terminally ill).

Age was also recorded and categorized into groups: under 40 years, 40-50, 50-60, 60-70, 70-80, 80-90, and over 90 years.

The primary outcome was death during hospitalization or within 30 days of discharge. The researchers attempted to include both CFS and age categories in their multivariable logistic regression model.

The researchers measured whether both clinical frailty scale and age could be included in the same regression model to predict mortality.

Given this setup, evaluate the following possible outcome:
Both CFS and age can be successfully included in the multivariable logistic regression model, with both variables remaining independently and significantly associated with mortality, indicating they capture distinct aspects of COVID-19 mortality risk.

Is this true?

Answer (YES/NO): NO